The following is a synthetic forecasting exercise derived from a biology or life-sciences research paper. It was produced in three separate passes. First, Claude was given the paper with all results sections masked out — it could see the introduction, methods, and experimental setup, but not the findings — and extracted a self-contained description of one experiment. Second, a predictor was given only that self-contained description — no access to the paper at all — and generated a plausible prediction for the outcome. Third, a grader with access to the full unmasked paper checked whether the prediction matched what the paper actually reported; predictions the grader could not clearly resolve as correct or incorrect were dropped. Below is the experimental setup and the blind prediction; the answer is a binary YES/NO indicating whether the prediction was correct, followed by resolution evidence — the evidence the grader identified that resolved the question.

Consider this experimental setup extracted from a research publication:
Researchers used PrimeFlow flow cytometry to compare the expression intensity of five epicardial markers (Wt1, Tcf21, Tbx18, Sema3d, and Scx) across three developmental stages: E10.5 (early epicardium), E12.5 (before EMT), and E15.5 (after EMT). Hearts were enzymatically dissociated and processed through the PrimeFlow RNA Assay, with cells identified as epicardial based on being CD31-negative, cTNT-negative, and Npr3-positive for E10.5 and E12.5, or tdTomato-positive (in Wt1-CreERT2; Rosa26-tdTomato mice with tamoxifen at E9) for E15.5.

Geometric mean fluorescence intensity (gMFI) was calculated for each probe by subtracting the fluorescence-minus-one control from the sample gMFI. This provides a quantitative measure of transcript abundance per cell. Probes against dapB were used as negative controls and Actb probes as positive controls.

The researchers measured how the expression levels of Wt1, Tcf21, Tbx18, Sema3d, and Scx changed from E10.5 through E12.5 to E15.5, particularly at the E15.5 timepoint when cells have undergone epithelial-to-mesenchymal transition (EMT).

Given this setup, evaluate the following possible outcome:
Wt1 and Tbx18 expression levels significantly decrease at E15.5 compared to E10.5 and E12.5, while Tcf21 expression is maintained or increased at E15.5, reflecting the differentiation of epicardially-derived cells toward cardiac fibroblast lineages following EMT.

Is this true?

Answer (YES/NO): NO